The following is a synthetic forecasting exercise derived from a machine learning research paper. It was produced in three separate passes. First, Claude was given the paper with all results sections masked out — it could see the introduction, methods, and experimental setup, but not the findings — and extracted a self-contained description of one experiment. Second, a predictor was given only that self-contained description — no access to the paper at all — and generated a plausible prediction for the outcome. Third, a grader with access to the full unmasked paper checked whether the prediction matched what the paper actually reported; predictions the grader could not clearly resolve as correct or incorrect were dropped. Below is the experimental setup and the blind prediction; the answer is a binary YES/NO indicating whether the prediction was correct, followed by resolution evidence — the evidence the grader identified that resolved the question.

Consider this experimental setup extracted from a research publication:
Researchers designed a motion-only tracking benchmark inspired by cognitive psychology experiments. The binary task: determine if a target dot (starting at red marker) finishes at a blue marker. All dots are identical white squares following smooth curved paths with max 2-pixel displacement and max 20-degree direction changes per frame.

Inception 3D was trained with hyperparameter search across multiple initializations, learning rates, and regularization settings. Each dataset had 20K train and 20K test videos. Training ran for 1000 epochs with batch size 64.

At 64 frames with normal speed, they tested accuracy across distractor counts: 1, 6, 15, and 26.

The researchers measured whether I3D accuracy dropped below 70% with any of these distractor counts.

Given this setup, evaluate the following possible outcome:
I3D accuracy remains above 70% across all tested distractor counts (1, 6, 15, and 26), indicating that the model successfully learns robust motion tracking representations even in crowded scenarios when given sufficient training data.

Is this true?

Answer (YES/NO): NO